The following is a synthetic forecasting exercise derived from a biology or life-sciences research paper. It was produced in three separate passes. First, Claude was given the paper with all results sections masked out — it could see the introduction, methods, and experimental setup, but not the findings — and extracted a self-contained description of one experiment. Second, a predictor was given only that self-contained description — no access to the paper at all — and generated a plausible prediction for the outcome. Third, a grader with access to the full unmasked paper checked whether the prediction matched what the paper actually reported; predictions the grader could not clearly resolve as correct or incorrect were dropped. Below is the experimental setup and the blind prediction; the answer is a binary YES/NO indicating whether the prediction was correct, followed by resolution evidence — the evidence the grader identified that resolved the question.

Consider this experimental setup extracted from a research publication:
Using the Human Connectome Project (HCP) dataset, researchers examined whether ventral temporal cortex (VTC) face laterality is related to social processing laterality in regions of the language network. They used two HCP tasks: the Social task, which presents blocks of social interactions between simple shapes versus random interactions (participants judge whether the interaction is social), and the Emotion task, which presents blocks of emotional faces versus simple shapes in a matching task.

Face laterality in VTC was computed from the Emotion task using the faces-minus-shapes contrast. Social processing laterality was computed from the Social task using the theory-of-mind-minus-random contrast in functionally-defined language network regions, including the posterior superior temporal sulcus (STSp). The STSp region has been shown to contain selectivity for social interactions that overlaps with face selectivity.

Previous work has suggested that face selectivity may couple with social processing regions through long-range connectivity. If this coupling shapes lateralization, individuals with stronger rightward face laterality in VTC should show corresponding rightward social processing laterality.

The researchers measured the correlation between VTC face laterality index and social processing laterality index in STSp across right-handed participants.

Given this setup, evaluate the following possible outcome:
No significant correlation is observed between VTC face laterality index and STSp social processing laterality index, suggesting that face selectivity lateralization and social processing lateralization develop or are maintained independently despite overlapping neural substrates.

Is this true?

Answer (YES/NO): NO